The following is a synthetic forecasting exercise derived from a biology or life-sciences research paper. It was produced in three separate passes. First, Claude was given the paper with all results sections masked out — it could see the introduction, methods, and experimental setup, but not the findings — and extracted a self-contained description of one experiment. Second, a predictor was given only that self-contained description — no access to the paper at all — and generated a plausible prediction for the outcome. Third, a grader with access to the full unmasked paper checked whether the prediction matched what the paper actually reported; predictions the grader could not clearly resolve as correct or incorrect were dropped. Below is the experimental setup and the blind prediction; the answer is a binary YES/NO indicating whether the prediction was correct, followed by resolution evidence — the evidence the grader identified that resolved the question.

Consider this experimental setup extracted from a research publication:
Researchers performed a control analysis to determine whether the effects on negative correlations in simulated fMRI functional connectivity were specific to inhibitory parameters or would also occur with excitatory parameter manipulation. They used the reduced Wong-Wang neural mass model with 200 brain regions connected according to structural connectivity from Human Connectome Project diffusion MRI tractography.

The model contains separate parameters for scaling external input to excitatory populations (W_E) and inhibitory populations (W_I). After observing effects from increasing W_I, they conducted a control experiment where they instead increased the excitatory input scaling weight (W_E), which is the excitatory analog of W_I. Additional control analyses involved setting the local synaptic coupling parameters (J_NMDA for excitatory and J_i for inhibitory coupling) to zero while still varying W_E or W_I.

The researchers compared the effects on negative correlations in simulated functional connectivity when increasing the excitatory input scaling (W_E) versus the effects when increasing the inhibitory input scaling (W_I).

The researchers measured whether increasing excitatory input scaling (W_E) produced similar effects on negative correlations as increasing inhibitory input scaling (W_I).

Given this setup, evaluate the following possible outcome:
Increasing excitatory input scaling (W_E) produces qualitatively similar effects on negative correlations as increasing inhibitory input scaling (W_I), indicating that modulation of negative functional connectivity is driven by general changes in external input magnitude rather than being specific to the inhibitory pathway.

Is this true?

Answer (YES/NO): NO